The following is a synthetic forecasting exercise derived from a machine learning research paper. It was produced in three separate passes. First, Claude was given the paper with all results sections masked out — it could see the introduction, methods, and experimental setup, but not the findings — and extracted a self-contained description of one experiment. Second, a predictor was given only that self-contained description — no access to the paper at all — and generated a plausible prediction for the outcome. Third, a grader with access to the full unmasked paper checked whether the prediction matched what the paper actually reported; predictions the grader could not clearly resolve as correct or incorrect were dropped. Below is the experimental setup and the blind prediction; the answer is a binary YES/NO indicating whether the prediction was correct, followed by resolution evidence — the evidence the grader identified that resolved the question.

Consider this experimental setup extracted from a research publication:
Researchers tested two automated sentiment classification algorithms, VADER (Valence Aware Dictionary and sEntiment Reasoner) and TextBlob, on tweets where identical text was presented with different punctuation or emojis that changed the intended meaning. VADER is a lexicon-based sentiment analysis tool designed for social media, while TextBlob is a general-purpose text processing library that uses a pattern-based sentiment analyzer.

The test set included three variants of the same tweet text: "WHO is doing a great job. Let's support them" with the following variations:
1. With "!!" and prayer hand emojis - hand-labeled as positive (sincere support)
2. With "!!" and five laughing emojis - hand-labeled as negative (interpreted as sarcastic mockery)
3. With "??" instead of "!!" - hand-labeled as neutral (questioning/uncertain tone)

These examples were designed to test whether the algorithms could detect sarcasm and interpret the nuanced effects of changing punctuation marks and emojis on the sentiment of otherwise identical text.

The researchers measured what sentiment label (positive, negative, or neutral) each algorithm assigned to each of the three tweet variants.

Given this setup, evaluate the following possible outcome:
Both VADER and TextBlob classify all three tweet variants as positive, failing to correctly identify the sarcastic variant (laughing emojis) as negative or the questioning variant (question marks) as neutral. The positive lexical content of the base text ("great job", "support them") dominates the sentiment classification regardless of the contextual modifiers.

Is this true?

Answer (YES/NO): NO